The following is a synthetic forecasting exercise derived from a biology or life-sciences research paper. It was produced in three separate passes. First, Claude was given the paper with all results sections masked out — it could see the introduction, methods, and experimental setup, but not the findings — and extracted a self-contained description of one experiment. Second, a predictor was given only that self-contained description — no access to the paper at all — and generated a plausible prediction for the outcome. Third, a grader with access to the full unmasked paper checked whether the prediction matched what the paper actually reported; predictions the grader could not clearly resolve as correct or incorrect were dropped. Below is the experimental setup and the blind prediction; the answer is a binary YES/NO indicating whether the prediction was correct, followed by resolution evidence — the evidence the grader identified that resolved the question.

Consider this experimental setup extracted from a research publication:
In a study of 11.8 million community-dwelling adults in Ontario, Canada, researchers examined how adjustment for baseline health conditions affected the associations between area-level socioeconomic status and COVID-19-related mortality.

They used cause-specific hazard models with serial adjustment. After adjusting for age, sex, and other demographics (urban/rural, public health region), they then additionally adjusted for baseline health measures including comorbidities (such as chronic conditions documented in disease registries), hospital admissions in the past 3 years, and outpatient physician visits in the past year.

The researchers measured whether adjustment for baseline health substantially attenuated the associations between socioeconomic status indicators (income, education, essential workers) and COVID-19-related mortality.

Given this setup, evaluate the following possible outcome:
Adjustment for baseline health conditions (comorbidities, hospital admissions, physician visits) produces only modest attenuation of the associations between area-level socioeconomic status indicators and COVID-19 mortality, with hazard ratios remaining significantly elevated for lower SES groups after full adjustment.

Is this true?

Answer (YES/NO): YES